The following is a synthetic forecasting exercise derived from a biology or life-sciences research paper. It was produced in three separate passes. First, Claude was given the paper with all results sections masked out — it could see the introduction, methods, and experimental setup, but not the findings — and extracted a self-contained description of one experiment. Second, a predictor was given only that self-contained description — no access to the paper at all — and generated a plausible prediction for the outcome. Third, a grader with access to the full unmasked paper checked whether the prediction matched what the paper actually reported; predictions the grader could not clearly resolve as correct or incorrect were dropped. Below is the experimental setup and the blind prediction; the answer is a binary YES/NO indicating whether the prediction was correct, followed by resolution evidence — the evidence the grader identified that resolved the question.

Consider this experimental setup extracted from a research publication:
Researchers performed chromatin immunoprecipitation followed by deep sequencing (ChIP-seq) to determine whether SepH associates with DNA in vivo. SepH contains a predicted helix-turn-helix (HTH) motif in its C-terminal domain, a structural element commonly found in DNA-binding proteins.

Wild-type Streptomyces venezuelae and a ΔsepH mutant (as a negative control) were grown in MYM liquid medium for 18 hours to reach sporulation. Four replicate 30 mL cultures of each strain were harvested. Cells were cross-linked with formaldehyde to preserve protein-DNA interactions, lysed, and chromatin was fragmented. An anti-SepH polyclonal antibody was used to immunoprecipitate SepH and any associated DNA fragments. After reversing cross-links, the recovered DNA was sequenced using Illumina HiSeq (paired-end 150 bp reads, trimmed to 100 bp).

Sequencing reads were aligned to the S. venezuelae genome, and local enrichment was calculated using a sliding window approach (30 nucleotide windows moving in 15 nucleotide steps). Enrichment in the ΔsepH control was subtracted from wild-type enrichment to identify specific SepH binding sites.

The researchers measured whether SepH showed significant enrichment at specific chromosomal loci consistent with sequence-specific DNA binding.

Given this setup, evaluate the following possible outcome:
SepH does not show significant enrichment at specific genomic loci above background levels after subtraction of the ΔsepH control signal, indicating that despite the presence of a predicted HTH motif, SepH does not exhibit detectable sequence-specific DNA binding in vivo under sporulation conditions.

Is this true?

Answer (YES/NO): YES